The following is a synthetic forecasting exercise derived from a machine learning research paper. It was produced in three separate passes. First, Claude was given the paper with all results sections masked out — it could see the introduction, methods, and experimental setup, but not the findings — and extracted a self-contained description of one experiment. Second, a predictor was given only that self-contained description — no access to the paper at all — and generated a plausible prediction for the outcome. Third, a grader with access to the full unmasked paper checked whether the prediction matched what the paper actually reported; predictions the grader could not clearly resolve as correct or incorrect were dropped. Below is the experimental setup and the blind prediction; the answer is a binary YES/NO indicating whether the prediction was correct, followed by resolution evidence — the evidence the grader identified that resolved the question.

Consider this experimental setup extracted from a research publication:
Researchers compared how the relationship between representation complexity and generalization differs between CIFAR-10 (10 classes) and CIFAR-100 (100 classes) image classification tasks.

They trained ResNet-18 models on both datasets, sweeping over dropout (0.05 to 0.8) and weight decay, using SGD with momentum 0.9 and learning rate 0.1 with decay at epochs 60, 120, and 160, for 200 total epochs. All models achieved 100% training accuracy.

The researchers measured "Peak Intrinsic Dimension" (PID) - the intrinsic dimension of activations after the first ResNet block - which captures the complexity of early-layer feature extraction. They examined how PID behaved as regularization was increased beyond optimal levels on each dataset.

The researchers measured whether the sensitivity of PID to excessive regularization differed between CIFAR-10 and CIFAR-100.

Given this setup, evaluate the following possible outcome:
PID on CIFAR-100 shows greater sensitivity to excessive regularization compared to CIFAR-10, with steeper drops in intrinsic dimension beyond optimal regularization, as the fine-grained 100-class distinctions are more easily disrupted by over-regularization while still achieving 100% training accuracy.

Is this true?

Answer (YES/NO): YES